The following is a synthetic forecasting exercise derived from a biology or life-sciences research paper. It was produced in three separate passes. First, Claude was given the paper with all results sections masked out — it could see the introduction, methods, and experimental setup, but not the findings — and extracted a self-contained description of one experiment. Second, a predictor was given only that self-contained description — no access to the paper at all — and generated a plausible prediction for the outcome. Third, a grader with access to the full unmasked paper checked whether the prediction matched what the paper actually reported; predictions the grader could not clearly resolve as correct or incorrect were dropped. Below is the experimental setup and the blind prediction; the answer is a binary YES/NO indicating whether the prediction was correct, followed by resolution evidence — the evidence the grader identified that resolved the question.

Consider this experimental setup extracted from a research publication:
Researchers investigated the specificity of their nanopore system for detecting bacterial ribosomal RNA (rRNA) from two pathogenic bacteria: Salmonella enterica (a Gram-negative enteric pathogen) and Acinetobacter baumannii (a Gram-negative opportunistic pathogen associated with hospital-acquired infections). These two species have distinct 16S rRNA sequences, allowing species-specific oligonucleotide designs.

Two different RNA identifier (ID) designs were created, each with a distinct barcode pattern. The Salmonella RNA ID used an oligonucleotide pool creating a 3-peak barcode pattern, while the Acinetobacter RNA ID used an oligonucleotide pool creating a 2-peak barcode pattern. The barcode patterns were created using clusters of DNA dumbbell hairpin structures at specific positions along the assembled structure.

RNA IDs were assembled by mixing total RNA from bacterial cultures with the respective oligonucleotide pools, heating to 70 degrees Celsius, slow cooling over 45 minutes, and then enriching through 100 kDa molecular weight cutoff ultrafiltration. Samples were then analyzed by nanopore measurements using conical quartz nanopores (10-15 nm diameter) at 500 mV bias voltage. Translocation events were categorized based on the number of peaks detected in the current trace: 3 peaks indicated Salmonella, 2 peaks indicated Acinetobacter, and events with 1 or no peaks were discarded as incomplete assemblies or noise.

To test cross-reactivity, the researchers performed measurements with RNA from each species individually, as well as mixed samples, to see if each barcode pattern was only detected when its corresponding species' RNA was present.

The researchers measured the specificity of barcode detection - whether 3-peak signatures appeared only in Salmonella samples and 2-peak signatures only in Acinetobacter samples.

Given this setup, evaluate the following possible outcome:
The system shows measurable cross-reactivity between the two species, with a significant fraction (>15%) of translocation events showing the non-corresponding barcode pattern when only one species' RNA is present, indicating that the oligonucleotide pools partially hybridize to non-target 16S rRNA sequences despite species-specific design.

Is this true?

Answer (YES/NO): NO